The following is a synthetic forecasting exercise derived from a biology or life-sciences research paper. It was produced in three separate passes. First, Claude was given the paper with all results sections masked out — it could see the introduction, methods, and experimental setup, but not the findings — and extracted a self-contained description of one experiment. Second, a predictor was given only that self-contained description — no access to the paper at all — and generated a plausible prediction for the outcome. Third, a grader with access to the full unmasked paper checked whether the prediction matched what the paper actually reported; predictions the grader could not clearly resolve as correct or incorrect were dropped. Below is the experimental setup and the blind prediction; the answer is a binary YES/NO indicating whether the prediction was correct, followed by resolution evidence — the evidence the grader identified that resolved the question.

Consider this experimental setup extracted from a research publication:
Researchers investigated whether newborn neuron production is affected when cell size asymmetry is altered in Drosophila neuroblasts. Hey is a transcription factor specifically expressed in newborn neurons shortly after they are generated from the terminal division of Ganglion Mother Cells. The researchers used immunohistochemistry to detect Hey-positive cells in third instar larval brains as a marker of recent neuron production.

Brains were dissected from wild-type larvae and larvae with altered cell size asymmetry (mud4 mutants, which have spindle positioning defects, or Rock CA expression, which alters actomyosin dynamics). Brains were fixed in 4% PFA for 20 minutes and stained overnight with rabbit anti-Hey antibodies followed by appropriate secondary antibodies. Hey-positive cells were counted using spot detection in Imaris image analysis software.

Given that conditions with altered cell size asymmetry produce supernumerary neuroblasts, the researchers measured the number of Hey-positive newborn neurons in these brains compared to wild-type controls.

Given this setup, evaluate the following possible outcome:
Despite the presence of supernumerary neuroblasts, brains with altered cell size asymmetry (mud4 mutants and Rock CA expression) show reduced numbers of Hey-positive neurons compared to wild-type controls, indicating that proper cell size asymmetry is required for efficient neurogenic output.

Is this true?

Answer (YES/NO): YES